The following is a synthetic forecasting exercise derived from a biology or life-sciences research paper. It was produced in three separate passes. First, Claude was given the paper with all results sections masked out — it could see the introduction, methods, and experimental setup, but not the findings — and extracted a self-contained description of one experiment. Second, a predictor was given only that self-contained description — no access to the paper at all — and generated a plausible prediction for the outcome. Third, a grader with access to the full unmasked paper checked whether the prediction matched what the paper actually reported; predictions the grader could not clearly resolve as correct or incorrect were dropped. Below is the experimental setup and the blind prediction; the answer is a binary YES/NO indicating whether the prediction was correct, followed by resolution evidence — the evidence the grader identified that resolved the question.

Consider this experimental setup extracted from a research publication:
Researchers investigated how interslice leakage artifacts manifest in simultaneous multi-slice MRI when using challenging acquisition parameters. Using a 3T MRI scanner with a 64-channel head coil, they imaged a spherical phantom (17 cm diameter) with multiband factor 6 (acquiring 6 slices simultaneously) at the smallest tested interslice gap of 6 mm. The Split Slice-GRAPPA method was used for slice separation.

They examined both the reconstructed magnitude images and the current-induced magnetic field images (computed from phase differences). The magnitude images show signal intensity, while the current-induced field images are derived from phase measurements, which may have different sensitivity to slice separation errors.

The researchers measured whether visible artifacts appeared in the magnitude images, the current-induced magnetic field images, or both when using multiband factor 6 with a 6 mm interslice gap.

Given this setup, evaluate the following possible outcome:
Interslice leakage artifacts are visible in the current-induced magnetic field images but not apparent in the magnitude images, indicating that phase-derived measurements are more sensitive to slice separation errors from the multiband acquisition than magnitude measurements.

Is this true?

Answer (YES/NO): NO